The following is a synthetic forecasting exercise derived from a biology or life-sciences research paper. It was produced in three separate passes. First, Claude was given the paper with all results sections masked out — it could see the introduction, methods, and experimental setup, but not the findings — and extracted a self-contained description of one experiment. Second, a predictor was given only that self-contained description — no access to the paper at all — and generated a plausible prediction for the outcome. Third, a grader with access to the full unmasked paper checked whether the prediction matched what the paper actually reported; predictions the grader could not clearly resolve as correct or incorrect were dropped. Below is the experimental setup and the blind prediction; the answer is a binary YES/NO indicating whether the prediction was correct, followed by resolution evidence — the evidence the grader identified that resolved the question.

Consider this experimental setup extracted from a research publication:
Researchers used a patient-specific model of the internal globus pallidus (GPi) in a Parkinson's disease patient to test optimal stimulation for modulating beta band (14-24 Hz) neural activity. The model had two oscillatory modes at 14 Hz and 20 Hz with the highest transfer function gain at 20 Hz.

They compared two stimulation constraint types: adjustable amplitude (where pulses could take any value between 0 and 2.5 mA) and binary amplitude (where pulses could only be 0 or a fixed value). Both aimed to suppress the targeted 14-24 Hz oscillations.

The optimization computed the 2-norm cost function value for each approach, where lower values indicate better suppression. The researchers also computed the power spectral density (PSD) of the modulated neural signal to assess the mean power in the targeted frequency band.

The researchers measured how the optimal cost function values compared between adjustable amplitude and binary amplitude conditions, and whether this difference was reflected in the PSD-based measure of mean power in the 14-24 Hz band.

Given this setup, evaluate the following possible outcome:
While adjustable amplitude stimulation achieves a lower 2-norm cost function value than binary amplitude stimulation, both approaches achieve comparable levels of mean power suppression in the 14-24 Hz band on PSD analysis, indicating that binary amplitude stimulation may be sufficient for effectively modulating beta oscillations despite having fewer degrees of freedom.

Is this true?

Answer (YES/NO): YES